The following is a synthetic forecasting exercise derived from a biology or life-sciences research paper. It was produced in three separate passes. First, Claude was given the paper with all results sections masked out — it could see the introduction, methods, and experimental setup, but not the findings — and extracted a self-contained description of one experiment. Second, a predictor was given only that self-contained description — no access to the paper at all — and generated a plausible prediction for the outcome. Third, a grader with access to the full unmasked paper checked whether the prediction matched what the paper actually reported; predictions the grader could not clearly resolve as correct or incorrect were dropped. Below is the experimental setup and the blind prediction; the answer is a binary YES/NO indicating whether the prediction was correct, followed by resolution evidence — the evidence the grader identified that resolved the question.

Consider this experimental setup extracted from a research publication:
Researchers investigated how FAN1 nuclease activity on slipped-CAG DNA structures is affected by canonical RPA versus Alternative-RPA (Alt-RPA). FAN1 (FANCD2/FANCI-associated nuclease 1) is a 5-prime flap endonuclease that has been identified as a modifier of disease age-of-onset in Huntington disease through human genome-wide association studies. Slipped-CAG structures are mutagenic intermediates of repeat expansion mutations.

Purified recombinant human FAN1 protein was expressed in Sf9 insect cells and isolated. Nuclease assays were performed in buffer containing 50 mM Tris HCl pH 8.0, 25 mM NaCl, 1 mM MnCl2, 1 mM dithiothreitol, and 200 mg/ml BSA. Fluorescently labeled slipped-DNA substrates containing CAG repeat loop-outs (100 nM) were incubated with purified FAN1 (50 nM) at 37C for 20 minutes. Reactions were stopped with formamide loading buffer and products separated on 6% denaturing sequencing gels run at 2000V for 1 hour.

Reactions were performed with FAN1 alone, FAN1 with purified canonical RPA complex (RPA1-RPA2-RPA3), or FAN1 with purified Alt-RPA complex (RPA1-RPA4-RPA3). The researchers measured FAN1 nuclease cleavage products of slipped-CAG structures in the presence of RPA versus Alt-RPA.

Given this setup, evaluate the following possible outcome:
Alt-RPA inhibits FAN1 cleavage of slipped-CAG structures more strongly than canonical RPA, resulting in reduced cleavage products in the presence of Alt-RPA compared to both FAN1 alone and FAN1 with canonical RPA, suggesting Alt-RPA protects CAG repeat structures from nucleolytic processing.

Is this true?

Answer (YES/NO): NO